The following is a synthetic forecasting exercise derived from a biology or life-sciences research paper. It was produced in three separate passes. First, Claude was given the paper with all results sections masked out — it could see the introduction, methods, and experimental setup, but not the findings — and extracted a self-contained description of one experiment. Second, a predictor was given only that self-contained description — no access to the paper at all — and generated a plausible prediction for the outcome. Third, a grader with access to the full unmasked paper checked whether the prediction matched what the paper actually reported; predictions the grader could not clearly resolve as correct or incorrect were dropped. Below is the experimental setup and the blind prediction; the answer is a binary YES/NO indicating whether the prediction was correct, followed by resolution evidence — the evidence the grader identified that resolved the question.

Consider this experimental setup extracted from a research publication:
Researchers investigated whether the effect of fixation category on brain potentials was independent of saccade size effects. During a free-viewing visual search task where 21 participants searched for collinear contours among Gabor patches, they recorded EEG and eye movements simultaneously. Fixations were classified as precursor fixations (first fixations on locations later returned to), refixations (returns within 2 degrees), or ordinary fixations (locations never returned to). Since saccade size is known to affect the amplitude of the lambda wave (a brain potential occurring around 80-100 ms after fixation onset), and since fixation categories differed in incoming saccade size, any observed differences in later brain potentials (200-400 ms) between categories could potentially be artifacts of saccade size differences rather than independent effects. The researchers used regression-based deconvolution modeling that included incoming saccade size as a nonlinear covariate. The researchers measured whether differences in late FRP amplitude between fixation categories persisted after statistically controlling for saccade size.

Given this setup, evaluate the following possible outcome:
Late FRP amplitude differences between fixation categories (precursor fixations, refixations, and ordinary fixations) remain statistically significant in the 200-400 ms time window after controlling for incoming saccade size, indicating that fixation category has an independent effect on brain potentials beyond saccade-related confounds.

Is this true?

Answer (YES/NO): YES